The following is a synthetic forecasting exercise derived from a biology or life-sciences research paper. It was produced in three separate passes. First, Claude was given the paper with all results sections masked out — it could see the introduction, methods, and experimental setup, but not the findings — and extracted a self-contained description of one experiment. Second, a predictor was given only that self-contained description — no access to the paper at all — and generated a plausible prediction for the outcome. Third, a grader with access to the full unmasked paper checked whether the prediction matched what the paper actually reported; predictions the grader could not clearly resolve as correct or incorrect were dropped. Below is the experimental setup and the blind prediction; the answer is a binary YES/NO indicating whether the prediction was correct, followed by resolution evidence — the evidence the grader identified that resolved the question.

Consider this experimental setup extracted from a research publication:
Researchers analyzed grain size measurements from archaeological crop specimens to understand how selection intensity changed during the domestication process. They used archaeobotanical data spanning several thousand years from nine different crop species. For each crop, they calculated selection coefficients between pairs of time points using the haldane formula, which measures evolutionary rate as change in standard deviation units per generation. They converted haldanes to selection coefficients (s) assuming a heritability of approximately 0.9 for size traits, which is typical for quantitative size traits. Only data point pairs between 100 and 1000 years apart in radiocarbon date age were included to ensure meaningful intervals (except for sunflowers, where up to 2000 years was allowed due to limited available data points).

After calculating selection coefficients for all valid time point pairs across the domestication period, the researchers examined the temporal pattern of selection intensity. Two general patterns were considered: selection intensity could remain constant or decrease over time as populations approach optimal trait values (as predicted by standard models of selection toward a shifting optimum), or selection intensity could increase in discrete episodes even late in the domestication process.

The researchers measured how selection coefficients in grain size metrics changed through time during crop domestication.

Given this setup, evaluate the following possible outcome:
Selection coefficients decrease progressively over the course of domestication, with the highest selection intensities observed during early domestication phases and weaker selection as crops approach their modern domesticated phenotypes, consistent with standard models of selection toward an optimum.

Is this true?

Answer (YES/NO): NO